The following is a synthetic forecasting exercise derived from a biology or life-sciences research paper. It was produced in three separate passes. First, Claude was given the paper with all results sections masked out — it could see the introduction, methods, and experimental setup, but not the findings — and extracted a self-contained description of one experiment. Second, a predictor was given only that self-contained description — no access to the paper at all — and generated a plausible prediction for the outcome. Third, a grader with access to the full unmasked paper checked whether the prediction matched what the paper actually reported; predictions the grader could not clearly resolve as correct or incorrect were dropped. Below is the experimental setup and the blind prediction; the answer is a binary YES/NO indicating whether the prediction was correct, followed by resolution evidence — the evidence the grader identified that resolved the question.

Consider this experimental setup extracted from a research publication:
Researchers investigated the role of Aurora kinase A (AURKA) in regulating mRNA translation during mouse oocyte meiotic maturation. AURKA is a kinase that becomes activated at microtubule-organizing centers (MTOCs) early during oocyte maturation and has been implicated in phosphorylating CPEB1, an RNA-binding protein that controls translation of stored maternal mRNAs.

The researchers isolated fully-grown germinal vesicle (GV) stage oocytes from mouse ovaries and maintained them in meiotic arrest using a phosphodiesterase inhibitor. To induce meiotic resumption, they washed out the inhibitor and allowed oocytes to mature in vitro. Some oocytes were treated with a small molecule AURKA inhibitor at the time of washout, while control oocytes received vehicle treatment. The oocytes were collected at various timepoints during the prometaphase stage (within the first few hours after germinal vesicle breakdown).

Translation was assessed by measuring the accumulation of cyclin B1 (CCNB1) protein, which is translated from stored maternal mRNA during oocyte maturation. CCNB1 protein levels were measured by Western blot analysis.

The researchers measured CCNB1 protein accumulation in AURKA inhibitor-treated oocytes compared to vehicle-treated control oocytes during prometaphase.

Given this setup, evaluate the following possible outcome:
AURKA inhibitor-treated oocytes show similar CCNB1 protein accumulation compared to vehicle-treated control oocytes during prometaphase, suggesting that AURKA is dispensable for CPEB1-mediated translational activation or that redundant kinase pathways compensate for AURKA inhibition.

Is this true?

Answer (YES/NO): YES